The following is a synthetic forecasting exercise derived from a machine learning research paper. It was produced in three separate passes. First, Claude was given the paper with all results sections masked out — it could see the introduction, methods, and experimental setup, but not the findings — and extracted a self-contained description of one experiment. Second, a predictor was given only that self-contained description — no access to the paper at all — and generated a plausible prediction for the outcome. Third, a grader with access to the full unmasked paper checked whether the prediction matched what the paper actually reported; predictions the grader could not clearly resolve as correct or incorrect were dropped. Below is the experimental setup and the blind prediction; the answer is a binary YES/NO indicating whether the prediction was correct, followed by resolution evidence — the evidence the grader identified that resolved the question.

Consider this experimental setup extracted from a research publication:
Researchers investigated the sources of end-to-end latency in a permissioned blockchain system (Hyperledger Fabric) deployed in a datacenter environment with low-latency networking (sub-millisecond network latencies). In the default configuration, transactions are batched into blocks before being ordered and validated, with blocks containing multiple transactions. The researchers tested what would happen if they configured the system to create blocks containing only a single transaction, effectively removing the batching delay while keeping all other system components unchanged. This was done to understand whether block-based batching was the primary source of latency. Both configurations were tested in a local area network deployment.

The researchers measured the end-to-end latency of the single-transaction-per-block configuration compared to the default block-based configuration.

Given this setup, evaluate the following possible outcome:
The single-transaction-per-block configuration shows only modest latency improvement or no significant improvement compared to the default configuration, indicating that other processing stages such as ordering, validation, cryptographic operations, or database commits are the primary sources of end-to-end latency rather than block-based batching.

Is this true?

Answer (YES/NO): NO